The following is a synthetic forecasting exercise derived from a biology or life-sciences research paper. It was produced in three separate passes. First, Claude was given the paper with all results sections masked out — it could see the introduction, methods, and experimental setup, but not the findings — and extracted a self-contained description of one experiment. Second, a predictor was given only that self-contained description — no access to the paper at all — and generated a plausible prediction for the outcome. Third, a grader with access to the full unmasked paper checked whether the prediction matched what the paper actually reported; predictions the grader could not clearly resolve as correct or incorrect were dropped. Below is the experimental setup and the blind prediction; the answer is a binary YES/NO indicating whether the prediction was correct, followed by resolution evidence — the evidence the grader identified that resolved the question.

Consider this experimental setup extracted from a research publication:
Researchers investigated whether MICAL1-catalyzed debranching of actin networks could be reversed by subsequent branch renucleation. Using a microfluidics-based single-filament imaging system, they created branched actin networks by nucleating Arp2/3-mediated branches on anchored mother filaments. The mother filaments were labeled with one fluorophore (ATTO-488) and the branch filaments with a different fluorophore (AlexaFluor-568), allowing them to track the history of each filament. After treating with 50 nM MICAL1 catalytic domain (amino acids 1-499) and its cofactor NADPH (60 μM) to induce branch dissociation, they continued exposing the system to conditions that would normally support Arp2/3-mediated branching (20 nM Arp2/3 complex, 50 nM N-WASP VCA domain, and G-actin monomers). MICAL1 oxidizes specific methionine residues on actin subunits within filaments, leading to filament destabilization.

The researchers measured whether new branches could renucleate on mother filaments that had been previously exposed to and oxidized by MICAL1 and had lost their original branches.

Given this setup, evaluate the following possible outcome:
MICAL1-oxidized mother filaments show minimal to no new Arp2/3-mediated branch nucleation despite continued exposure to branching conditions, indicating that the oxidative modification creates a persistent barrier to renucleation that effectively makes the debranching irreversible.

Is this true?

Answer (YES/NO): YES